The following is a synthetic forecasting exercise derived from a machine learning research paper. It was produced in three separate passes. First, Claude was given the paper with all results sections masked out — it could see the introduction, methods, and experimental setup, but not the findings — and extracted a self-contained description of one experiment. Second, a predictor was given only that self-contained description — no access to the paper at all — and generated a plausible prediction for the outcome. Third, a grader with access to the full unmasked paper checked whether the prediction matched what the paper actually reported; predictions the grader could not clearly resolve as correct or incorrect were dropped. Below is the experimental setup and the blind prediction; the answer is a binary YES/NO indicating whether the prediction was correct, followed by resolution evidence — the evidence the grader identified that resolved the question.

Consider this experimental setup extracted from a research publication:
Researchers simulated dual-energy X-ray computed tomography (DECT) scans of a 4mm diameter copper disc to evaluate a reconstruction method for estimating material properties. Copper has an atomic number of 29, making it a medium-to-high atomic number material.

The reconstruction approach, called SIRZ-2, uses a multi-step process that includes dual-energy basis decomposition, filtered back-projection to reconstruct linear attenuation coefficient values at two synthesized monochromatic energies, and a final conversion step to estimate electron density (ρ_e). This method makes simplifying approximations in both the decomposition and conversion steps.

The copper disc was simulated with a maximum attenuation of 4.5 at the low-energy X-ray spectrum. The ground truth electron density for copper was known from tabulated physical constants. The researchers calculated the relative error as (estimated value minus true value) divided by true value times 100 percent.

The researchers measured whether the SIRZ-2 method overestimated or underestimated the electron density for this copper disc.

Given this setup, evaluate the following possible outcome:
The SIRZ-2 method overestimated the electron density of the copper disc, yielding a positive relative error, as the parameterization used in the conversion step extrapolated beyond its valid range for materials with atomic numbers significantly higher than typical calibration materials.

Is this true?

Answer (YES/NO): NO